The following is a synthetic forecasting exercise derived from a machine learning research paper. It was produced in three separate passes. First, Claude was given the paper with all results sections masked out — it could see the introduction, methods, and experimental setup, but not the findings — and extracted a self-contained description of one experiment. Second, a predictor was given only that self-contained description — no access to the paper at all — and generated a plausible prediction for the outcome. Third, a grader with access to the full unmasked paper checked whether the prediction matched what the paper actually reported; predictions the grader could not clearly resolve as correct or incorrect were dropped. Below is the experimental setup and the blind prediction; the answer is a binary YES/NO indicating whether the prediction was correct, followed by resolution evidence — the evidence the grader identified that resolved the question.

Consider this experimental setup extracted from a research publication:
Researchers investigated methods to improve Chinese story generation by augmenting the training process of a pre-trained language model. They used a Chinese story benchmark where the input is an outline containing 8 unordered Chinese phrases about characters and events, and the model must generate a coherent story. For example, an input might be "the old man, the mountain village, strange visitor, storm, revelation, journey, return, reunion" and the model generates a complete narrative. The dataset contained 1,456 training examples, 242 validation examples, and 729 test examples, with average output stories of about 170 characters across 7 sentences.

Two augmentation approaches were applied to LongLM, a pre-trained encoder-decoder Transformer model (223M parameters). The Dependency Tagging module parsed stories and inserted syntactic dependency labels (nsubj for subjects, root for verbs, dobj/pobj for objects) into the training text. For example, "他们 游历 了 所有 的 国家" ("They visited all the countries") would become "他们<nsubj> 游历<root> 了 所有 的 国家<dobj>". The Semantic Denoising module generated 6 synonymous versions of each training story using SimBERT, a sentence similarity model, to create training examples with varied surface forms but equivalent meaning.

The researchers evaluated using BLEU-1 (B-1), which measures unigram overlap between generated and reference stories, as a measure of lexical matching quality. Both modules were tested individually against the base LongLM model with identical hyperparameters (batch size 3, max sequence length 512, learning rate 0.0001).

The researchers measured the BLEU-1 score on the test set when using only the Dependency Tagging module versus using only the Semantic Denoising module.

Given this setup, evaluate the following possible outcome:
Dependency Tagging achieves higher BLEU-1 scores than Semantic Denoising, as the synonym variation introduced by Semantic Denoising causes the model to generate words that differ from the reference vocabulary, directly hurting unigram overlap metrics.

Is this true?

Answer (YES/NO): YES